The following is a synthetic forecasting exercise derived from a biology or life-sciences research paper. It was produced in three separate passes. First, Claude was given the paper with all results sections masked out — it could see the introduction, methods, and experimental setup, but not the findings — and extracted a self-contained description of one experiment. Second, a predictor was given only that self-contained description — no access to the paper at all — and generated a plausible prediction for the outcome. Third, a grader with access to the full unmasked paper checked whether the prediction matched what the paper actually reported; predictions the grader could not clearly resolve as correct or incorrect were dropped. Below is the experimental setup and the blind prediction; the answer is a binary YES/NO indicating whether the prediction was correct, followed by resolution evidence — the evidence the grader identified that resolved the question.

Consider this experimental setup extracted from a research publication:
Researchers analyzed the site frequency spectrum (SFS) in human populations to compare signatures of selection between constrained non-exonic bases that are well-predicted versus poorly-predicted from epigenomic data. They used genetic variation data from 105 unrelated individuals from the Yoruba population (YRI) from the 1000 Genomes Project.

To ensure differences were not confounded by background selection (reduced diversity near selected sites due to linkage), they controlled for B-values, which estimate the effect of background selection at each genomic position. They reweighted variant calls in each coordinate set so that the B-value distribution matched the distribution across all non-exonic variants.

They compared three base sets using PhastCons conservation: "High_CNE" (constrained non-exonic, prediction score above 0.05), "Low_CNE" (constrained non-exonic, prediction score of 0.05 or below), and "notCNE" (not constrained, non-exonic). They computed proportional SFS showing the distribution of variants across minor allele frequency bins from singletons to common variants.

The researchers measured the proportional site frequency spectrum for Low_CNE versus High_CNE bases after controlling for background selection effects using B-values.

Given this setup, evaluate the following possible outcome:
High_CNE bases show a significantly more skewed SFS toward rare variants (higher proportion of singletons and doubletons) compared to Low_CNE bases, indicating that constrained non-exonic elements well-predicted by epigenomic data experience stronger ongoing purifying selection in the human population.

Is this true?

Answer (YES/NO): YES